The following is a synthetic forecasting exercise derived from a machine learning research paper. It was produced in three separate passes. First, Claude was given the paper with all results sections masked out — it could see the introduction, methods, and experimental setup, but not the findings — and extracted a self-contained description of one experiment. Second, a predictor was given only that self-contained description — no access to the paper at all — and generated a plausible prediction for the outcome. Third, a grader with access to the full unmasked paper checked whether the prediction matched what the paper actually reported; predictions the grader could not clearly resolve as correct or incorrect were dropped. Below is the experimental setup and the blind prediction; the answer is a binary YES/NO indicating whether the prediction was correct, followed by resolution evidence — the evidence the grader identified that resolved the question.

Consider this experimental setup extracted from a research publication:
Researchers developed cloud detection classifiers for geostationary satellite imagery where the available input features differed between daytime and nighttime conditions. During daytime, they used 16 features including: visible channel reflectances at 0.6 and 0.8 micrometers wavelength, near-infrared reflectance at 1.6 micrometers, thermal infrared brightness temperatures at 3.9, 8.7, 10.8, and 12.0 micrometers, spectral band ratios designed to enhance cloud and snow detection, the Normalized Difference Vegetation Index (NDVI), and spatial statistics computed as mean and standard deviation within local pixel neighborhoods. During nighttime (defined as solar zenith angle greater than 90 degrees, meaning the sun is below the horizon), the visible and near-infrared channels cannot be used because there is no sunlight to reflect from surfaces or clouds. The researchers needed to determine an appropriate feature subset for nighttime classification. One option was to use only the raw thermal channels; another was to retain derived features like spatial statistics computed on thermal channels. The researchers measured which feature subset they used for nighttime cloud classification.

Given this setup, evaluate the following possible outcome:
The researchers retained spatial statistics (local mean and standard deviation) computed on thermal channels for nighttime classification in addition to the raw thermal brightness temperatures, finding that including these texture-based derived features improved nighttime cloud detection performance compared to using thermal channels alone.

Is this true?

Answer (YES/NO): NO